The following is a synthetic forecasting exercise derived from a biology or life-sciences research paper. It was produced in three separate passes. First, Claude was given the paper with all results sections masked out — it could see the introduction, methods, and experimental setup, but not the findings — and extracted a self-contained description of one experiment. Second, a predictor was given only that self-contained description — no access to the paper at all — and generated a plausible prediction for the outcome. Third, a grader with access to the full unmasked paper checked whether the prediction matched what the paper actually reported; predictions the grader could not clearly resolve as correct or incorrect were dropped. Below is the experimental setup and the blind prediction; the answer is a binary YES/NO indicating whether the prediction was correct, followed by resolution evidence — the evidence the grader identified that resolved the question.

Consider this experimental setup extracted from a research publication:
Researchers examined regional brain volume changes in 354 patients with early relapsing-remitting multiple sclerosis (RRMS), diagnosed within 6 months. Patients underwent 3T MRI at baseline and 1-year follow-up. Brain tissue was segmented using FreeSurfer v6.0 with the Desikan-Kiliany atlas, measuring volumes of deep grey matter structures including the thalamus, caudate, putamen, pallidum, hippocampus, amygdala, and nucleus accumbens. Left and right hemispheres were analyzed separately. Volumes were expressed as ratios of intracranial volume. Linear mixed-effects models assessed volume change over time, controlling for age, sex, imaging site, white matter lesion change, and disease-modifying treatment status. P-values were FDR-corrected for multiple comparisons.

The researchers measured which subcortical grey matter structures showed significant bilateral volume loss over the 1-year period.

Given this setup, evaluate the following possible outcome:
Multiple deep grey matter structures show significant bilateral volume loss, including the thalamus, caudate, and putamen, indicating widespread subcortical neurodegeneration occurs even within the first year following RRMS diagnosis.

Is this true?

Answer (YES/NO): YES